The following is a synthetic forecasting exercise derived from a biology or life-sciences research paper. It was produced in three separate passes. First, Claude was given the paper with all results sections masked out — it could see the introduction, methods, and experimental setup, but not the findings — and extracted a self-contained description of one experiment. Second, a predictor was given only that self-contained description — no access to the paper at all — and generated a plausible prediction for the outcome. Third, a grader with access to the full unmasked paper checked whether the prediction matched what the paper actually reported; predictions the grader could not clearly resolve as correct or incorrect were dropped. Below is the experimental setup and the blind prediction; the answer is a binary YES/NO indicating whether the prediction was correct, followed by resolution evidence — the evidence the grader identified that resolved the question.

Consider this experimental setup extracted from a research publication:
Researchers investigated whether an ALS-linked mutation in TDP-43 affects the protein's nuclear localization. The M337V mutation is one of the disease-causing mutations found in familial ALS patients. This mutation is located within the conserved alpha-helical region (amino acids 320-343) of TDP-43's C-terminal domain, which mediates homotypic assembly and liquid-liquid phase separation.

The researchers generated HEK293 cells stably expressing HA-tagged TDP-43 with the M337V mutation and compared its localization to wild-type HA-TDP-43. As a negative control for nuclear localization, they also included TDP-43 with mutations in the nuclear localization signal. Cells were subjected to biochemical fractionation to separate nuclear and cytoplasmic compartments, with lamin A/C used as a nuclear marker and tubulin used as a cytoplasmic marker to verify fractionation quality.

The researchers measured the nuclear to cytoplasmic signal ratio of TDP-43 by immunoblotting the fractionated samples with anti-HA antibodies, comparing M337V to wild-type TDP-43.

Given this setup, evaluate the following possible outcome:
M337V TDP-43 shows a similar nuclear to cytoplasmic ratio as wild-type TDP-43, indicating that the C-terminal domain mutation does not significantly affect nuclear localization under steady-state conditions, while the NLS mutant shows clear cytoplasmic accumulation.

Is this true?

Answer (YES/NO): NO